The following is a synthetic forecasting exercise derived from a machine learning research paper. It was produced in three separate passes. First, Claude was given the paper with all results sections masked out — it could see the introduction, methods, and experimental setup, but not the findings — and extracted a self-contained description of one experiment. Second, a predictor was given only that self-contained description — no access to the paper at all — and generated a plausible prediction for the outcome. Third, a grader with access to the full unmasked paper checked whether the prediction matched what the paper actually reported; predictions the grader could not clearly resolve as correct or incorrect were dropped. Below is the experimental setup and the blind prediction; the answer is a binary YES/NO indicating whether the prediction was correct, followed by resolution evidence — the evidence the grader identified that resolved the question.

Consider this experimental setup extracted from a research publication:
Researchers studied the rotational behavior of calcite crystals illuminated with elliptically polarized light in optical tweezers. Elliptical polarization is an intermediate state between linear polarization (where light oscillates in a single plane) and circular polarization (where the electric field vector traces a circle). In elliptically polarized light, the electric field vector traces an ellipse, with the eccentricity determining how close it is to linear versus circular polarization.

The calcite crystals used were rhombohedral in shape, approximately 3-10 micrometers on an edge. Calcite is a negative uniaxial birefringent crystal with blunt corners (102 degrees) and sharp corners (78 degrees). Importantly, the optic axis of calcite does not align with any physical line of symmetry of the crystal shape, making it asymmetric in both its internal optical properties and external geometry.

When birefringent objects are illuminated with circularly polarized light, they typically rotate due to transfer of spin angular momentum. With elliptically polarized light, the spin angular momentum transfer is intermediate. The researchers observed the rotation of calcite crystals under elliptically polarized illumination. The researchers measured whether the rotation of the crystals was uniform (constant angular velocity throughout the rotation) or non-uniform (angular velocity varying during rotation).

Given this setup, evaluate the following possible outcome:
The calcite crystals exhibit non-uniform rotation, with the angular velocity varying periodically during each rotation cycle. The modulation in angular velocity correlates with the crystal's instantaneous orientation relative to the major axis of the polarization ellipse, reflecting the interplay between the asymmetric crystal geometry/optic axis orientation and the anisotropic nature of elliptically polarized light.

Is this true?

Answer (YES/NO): YES